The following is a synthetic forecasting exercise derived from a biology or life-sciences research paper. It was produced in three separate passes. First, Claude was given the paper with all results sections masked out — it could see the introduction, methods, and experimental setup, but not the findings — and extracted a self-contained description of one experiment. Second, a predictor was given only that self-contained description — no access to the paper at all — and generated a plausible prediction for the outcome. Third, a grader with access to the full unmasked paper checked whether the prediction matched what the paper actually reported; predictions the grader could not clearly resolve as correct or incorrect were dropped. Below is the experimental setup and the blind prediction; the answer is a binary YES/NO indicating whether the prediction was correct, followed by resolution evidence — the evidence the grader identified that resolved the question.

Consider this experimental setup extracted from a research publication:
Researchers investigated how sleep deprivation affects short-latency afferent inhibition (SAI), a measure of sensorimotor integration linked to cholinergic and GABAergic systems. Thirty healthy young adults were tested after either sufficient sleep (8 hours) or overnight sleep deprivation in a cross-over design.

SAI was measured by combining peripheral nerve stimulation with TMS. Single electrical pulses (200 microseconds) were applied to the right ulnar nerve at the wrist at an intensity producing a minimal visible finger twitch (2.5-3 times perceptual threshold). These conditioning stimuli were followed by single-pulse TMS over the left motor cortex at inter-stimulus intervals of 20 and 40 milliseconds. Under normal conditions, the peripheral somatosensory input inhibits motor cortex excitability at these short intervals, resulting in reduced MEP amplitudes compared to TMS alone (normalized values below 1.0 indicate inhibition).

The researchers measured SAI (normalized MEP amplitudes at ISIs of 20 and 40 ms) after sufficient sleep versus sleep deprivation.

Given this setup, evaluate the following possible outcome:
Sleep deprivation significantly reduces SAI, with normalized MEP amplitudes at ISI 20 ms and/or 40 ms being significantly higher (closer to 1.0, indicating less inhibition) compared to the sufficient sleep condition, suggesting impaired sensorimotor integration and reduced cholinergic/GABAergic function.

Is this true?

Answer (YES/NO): YES